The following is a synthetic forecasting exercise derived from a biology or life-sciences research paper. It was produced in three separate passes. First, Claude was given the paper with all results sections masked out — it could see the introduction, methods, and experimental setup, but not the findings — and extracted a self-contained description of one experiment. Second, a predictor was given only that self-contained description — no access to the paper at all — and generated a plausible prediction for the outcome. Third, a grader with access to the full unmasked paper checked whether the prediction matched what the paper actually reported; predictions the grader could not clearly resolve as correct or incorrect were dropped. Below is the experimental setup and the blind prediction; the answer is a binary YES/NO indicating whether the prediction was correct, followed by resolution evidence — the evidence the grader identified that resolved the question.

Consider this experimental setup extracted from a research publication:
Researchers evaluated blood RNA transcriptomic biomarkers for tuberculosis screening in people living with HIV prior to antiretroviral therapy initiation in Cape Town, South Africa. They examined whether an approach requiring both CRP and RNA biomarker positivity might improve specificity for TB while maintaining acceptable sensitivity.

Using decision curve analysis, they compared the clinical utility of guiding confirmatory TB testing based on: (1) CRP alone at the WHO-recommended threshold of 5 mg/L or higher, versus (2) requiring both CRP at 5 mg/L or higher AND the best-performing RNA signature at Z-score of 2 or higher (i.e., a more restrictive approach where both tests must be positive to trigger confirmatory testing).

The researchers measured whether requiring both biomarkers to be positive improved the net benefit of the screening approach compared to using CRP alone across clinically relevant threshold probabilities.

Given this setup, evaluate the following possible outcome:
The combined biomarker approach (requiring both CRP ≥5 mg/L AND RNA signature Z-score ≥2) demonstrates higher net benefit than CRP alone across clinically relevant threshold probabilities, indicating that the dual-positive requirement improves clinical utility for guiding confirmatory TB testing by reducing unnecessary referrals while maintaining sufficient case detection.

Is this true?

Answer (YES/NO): YES